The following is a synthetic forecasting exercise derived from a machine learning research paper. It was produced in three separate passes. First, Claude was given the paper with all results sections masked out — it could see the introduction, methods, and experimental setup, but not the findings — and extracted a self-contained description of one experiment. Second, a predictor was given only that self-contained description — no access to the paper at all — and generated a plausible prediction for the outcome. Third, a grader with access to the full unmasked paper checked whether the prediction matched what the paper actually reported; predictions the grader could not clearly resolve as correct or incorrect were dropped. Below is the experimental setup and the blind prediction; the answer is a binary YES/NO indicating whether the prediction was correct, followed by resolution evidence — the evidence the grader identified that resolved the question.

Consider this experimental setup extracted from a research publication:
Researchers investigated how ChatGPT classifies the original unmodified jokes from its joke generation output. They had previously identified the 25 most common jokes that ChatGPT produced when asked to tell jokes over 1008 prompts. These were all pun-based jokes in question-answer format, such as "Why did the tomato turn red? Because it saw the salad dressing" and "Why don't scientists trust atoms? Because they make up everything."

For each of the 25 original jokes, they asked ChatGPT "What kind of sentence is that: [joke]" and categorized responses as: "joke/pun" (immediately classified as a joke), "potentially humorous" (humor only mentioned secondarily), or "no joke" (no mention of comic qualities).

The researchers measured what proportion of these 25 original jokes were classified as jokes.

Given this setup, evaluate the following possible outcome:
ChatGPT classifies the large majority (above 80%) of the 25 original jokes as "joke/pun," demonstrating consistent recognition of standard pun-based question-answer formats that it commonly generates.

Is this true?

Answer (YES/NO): YES